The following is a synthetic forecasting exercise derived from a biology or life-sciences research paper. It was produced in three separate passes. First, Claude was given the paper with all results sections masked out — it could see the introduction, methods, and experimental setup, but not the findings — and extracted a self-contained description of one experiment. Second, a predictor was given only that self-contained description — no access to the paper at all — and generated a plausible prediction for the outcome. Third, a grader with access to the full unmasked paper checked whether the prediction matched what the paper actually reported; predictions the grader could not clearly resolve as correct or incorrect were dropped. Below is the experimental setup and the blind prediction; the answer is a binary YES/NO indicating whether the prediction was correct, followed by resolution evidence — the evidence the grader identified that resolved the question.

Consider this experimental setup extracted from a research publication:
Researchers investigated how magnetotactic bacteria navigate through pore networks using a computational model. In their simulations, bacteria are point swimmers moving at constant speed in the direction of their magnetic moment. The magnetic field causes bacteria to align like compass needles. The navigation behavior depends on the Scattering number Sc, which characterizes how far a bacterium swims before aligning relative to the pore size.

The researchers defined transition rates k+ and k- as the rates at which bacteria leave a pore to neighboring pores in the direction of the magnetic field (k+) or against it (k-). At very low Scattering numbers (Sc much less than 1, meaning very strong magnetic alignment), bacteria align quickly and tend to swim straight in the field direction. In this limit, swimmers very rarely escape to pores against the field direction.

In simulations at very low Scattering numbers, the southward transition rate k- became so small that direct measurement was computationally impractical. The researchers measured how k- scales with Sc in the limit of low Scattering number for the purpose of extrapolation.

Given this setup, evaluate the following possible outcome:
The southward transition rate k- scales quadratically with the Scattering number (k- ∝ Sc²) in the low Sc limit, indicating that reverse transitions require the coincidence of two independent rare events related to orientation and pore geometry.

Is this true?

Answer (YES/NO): NO